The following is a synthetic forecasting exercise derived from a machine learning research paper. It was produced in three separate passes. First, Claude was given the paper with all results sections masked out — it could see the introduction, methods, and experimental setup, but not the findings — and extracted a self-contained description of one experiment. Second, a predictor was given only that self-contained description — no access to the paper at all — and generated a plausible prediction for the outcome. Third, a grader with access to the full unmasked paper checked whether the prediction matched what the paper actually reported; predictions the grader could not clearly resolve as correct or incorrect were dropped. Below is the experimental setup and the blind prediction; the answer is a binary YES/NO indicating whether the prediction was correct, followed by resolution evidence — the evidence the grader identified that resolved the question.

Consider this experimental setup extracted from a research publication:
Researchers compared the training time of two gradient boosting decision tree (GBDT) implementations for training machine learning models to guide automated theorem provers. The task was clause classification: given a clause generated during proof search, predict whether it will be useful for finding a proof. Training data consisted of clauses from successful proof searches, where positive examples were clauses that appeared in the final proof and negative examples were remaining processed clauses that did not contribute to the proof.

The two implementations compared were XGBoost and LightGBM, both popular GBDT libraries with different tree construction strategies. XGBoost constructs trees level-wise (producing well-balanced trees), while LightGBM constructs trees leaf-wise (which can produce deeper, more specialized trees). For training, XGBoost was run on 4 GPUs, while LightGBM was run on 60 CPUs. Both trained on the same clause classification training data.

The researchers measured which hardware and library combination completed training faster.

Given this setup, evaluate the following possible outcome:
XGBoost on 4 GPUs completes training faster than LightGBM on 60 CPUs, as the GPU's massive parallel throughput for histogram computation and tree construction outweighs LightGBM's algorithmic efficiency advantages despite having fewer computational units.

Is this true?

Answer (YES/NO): NO